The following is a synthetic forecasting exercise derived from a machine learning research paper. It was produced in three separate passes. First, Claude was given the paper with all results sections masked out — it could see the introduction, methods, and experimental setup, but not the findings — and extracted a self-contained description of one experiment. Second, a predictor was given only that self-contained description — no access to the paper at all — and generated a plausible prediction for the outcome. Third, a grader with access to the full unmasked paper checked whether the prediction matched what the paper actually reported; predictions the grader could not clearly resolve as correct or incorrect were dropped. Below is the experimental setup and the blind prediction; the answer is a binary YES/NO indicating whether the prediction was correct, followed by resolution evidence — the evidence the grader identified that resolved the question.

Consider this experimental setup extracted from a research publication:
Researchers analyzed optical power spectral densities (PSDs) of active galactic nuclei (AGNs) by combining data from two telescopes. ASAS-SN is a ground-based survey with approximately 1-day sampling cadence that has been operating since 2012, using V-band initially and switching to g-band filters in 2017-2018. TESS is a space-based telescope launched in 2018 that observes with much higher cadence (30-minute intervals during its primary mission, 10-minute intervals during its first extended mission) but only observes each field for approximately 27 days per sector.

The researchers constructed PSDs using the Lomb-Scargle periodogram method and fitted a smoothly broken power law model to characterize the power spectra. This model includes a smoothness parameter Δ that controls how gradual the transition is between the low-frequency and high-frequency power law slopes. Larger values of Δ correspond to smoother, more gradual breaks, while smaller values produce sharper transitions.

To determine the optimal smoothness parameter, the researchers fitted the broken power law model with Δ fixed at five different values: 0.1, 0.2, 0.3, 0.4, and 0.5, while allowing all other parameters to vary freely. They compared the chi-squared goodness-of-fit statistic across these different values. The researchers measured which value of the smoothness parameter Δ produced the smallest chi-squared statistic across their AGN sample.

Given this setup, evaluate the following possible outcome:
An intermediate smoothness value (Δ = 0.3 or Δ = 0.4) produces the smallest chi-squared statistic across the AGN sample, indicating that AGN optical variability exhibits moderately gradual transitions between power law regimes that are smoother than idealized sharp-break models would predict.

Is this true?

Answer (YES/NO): NO